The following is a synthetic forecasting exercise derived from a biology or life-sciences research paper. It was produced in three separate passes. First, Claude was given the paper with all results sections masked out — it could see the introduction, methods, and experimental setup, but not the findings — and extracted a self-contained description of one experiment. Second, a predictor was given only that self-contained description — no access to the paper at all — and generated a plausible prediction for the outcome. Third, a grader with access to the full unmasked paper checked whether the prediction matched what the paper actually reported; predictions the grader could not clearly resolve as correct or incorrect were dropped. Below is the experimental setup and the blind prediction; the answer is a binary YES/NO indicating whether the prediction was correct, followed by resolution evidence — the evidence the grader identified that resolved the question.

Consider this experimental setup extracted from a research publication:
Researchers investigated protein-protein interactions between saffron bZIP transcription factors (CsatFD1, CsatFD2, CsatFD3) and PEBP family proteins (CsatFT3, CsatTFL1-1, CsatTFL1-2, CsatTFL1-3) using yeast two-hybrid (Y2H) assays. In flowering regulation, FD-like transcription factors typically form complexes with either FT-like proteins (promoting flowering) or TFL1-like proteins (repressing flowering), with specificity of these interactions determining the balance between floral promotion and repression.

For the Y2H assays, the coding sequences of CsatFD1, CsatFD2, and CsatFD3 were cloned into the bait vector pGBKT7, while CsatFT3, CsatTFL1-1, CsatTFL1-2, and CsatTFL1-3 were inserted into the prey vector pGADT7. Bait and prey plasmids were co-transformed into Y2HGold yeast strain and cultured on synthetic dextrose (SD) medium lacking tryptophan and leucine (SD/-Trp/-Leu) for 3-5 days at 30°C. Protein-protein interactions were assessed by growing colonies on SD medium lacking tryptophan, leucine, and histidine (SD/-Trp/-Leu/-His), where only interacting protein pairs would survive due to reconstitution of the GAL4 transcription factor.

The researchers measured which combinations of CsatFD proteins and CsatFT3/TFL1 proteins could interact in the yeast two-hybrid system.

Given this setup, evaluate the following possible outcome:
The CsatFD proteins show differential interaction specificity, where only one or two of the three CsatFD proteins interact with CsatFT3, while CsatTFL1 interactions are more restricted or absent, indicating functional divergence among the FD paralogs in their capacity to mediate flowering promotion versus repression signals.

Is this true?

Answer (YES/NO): NO